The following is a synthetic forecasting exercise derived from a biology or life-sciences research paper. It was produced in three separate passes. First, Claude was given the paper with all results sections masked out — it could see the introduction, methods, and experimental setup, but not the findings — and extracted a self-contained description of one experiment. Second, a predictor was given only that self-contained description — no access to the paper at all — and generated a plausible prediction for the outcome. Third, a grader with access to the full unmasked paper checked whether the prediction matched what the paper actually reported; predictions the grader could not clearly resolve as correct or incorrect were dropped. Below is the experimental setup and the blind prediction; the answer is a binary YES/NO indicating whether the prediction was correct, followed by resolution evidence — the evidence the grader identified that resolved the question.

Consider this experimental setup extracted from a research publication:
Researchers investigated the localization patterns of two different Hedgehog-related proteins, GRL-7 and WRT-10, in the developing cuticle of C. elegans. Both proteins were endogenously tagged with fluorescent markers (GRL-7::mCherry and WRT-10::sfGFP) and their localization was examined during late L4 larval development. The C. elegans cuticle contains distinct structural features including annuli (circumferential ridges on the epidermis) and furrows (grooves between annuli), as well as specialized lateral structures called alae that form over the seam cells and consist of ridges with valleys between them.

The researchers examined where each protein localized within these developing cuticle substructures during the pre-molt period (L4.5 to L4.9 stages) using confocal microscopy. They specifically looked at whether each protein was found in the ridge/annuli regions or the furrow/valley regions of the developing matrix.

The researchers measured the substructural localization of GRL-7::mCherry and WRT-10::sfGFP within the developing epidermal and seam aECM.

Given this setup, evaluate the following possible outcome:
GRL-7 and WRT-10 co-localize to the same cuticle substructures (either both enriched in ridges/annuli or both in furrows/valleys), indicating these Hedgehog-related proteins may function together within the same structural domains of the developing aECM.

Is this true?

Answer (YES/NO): NO